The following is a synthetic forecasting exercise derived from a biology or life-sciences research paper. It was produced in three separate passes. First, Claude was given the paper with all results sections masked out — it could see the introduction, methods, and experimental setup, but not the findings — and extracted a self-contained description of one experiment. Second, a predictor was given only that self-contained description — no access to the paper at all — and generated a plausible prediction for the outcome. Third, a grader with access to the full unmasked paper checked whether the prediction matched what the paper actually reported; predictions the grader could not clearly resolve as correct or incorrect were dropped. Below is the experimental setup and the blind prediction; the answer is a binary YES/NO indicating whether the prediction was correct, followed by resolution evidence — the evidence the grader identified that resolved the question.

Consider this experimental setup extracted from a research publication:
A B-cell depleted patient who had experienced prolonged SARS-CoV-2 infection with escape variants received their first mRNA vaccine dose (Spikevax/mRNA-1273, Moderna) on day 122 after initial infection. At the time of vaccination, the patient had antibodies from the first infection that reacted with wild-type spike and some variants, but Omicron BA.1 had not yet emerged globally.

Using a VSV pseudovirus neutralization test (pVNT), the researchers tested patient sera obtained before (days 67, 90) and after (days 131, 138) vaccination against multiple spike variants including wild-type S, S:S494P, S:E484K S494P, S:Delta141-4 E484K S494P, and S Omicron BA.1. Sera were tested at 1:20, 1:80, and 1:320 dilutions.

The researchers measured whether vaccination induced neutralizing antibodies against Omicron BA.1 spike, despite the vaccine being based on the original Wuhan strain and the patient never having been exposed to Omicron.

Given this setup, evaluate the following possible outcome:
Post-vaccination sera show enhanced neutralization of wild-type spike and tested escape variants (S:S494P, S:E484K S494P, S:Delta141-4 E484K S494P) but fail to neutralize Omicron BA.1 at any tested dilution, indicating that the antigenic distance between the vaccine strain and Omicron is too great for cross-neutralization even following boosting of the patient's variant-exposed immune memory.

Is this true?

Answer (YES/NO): YES